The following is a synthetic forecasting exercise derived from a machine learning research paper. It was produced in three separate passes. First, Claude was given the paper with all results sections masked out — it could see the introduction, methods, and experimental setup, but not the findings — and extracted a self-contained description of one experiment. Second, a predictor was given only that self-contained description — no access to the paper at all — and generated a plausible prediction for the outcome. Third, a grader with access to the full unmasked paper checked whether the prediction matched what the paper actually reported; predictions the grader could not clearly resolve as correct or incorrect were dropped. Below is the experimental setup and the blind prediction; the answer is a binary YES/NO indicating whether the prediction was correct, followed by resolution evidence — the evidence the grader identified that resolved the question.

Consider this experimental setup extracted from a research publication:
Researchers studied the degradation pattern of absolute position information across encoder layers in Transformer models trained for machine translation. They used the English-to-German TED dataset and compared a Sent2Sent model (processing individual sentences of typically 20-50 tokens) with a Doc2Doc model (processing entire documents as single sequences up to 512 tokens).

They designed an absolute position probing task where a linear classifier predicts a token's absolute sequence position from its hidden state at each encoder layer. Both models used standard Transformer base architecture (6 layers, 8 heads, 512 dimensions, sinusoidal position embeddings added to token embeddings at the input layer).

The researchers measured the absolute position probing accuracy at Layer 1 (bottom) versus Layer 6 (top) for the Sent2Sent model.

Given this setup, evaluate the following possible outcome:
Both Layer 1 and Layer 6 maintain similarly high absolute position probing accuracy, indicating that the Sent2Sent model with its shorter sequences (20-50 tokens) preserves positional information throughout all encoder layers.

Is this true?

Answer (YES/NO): NO